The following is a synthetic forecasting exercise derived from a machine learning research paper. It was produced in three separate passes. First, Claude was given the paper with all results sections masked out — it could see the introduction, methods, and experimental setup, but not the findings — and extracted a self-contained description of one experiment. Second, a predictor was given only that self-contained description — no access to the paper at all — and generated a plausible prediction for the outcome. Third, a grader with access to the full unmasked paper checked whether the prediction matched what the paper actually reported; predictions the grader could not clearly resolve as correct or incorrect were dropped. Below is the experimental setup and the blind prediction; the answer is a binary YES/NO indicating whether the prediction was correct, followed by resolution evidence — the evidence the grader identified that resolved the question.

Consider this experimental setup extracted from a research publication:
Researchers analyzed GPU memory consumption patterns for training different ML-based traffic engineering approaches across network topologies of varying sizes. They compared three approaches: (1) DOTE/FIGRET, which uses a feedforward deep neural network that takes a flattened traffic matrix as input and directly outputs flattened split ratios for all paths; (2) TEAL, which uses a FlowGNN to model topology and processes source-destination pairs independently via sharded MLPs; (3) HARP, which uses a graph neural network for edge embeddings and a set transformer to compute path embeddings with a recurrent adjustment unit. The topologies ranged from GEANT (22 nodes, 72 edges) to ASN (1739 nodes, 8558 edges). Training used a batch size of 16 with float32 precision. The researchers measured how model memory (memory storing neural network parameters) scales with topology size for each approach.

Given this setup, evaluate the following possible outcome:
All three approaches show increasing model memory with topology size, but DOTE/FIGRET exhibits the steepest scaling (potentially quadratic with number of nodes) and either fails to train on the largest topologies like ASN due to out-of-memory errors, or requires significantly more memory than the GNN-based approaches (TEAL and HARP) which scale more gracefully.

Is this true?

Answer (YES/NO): NO